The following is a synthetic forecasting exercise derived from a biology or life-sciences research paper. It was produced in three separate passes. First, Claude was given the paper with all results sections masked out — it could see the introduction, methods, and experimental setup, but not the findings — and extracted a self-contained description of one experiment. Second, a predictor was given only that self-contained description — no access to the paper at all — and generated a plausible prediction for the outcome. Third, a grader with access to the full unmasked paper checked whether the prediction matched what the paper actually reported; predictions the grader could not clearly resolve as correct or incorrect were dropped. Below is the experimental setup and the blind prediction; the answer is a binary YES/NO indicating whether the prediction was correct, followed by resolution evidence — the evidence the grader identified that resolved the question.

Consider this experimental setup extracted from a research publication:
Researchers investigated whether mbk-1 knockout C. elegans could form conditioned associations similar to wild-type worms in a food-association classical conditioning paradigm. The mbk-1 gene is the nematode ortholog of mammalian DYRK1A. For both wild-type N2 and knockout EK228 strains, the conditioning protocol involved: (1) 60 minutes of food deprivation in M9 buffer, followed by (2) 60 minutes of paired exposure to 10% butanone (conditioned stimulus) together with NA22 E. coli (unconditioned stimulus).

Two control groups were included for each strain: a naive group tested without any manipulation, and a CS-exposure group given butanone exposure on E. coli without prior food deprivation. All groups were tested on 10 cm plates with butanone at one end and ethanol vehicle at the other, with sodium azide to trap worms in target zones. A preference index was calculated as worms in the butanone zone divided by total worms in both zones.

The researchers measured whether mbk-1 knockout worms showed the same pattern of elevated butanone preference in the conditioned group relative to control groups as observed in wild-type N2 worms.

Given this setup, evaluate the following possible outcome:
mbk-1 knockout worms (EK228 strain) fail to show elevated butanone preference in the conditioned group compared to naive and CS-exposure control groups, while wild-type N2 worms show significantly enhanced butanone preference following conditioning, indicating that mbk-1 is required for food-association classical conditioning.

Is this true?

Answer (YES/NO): NO